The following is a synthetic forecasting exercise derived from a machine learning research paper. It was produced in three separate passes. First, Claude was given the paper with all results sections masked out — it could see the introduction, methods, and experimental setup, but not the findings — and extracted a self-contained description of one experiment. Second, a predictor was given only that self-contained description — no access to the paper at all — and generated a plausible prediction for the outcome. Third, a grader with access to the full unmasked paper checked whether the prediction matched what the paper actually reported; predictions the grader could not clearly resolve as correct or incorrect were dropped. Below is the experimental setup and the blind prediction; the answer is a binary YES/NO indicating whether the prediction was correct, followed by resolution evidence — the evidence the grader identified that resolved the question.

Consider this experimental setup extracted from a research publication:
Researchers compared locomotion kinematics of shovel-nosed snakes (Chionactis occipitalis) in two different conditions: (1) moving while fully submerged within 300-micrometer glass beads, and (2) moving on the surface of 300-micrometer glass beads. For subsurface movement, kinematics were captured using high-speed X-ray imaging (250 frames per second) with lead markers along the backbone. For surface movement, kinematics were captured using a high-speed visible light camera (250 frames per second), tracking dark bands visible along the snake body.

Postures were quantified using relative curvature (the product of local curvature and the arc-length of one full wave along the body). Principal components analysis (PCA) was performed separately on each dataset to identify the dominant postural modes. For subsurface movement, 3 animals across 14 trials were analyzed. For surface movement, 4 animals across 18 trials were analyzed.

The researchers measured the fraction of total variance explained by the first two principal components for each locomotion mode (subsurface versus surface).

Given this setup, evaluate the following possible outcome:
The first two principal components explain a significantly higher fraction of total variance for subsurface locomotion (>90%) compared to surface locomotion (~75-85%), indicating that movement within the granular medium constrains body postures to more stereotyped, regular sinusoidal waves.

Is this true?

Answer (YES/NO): NO